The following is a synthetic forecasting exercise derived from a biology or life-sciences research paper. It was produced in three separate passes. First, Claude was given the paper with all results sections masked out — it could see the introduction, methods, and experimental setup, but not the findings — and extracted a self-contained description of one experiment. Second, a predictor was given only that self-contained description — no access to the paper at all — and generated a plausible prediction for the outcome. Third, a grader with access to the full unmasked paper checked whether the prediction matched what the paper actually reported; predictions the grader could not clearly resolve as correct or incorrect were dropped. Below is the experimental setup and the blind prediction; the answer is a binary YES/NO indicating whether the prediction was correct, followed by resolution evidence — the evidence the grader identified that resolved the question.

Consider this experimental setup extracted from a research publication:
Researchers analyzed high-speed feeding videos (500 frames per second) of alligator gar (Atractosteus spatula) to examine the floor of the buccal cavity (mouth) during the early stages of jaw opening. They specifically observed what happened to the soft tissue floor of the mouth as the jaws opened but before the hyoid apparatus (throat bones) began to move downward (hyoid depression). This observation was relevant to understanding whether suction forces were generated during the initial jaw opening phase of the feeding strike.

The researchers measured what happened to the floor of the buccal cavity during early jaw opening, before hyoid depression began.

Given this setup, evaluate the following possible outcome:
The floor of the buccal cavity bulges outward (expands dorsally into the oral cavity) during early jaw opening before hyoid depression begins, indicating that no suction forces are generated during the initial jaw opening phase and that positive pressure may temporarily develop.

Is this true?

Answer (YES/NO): NO